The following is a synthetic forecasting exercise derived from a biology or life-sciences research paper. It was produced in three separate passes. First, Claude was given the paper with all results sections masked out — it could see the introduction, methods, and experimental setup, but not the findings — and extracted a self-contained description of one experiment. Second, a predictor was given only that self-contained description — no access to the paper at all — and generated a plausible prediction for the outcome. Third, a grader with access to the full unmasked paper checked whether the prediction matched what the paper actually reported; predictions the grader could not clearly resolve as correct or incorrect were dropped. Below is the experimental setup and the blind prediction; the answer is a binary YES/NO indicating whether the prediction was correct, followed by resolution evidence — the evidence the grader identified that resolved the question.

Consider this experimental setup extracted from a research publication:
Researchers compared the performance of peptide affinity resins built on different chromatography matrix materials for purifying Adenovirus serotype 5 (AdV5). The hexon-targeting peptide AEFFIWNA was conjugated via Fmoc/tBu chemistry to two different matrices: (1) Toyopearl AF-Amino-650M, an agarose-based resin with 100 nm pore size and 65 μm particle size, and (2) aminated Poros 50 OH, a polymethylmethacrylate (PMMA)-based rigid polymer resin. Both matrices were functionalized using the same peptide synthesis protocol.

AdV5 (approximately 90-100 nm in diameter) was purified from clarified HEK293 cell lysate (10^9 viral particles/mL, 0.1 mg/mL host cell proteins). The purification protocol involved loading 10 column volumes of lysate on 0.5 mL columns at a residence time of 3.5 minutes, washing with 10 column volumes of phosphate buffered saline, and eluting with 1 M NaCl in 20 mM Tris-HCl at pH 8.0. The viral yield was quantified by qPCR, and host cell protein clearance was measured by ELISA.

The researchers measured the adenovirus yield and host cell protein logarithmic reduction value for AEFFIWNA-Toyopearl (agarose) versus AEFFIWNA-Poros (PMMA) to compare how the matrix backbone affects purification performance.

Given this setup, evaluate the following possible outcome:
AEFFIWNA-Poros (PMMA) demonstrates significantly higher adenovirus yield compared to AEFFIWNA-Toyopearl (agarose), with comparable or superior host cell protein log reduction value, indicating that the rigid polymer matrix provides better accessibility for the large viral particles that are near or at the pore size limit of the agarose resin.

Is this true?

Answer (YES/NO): NO